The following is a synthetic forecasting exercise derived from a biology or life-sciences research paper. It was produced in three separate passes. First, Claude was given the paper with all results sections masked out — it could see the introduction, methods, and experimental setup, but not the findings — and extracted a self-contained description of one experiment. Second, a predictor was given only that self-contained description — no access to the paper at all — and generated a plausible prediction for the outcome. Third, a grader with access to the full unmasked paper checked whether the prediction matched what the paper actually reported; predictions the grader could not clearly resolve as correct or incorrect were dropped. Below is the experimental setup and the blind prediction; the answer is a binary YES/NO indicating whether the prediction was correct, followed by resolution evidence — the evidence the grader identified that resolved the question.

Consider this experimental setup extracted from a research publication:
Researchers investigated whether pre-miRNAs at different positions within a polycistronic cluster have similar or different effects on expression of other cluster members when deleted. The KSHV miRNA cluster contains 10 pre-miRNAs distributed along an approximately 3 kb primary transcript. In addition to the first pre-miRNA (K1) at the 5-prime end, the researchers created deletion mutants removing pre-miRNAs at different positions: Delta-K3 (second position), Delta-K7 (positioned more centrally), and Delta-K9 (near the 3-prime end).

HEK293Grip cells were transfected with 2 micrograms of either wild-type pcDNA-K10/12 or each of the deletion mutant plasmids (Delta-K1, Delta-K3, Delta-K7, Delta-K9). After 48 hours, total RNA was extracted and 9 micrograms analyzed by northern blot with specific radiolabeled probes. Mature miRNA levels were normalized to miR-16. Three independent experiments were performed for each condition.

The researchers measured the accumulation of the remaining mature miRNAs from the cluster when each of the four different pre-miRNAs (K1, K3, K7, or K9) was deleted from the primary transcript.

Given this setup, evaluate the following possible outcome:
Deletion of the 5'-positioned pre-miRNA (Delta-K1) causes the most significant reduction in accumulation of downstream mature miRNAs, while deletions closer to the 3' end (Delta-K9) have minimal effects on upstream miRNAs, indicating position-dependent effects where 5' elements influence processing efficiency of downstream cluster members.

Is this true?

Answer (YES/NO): NO